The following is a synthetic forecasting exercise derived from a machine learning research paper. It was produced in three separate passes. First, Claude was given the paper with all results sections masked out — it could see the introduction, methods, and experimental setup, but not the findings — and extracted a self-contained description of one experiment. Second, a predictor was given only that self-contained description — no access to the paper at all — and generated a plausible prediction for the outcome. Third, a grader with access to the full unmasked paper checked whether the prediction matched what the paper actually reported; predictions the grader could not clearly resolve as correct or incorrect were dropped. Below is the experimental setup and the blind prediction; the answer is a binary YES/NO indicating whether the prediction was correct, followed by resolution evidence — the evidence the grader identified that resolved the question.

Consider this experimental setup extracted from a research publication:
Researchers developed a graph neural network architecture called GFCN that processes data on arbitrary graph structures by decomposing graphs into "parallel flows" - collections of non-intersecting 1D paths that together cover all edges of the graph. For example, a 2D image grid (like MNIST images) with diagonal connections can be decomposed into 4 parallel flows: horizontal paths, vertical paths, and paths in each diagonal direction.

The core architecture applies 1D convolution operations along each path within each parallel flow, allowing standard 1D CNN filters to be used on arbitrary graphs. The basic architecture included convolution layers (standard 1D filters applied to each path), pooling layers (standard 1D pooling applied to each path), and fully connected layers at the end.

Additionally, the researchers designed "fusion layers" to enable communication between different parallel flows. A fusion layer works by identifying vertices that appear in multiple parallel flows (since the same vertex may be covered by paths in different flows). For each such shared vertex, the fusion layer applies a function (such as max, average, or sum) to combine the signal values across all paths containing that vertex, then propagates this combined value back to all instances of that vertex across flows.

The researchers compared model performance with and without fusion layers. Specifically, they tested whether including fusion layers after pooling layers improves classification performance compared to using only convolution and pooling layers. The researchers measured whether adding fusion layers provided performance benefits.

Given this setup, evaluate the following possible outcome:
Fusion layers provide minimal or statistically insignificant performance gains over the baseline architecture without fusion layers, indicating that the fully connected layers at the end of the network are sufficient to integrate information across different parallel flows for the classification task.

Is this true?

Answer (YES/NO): YES